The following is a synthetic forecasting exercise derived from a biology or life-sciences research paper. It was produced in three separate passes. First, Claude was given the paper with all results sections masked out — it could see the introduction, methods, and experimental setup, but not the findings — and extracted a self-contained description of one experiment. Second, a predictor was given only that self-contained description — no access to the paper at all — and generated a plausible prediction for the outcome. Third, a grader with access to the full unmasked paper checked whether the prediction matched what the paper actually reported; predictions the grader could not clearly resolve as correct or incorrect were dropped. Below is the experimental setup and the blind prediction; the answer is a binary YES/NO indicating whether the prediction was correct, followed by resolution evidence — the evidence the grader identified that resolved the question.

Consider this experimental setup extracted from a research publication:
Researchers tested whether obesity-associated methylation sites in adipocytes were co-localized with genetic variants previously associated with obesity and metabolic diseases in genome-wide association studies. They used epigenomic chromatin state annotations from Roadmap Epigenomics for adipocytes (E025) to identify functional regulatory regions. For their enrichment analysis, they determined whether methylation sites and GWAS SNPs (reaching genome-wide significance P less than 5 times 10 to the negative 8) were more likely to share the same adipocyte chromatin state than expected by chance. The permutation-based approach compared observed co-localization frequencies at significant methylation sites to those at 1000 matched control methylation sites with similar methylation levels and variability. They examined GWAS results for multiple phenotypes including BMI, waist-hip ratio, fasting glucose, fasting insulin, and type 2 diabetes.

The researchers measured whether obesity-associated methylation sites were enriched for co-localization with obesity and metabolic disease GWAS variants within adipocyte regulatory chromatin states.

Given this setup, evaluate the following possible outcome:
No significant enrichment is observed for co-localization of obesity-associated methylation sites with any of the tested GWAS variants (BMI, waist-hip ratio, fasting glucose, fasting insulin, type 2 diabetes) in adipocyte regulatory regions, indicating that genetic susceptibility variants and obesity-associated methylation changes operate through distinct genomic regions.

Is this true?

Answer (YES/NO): YES